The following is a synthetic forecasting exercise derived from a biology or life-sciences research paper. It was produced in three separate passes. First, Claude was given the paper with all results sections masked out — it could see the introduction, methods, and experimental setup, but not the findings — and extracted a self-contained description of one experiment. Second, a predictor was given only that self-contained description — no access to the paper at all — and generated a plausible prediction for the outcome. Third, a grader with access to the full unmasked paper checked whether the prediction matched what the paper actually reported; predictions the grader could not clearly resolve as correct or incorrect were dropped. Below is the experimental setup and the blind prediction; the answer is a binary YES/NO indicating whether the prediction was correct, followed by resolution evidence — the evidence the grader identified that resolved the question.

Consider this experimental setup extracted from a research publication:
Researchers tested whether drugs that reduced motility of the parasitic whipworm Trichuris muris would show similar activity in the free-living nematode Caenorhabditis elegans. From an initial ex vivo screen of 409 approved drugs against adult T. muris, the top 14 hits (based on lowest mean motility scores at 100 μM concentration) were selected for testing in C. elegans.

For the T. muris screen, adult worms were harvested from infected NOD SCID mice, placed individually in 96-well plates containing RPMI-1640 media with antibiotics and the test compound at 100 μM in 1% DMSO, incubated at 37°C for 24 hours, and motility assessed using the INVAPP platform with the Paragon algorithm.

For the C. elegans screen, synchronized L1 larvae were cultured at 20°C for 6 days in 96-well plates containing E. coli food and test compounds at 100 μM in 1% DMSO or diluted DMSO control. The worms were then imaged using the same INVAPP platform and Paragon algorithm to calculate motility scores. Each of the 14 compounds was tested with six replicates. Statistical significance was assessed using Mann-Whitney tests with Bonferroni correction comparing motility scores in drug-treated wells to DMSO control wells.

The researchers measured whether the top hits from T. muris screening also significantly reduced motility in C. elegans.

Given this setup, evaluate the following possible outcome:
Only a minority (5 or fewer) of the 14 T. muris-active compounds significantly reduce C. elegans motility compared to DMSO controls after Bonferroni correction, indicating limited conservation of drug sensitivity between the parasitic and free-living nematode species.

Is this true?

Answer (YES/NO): YES